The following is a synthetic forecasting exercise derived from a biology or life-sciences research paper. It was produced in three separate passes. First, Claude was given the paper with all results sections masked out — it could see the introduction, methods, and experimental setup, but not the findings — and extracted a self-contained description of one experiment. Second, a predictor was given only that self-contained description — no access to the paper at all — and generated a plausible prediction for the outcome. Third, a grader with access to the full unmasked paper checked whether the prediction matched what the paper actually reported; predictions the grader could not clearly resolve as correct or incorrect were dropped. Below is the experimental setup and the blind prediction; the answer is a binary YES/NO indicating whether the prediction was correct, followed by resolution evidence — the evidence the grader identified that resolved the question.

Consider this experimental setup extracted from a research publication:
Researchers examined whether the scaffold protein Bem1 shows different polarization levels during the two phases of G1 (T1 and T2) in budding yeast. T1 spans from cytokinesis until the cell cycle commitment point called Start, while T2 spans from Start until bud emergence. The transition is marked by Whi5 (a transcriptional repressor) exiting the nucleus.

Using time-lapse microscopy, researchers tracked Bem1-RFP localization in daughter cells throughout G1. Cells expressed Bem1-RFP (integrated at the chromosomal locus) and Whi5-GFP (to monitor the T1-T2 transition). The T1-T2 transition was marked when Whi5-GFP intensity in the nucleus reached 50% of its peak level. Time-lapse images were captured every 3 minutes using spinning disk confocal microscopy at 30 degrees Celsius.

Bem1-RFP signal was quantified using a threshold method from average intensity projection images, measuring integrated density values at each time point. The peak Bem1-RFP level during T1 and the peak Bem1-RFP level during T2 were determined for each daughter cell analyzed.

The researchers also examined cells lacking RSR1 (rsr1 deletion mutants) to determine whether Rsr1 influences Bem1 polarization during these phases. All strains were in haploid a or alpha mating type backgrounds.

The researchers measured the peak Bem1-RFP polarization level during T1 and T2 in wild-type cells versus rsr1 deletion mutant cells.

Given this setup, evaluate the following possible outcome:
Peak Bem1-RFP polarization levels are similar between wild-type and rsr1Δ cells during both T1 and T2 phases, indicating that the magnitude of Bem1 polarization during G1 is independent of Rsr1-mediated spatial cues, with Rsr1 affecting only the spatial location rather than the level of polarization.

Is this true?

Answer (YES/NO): NO